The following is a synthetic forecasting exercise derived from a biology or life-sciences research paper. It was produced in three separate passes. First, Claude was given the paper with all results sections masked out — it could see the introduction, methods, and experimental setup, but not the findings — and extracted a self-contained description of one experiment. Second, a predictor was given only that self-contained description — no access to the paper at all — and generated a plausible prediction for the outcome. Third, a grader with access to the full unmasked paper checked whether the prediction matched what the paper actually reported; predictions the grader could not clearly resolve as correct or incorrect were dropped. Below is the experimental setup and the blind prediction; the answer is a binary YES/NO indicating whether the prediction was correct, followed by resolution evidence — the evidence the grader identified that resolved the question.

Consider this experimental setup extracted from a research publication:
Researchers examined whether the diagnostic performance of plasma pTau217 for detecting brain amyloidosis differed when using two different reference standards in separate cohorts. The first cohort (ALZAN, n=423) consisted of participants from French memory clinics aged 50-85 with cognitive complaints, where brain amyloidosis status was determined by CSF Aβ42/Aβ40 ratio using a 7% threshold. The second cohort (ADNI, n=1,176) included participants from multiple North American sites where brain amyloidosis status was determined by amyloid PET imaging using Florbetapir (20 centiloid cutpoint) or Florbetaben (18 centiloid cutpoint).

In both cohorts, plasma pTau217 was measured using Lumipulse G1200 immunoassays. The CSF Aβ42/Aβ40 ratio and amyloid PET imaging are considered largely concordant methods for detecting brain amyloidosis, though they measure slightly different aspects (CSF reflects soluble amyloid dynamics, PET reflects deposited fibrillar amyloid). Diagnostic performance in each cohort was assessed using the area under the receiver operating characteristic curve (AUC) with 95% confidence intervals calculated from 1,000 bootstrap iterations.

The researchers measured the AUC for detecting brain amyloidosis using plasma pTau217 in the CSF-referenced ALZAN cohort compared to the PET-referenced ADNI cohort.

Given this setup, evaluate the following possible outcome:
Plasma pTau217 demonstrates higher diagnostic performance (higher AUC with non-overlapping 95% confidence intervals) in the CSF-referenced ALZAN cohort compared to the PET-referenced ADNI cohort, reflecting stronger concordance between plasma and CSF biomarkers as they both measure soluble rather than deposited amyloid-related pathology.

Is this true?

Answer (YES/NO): NO